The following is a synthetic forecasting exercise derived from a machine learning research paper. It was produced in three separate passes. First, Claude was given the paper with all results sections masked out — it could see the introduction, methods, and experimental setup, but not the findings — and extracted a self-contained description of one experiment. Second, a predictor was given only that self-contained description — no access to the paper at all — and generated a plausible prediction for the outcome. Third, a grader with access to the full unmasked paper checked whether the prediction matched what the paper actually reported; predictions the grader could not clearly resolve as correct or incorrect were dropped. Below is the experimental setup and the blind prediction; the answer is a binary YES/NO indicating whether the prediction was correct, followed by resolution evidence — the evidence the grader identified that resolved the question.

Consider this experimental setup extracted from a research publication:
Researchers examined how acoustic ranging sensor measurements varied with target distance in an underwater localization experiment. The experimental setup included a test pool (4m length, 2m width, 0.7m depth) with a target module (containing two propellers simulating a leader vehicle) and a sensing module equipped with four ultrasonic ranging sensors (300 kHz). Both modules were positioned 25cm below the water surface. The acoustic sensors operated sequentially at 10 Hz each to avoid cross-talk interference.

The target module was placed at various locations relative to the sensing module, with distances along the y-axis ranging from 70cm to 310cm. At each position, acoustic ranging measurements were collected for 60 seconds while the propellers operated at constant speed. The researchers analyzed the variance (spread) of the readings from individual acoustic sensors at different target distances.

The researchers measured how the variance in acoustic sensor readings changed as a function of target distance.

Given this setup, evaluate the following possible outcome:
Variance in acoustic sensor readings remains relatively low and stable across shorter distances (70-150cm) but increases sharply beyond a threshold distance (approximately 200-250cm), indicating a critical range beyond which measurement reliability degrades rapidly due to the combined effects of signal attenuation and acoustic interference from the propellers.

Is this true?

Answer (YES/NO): NO